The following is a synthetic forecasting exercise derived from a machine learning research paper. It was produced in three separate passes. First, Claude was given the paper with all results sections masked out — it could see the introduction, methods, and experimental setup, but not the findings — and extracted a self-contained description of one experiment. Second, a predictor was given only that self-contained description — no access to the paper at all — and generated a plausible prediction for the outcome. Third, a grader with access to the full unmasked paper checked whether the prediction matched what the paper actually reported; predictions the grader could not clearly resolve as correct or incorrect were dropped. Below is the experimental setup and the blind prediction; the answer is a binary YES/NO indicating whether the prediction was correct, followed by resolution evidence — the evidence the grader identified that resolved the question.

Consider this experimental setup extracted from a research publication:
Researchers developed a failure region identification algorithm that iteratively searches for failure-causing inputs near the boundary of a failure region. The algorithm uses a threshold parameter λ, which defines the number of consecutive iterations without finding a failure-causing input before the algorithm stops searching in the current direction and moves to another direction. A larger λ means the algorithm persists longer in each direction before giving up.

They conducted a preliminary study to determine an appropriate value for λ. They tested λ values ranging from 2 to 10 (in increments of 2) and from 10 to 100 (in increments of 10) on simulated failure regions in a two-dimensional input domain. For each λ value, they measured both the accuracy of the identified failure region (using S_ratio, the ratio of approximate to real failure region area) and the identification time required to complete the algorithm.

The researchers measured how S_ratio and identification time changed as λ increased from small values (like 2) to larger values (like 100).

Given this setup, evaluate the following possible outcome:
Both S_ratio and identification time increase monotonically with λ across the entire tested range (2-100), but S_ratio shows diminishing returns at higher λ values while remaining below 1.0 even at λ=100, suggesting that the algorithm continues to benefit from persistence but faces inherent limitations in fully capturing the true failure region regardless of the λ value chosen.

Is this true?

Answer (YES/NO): NO